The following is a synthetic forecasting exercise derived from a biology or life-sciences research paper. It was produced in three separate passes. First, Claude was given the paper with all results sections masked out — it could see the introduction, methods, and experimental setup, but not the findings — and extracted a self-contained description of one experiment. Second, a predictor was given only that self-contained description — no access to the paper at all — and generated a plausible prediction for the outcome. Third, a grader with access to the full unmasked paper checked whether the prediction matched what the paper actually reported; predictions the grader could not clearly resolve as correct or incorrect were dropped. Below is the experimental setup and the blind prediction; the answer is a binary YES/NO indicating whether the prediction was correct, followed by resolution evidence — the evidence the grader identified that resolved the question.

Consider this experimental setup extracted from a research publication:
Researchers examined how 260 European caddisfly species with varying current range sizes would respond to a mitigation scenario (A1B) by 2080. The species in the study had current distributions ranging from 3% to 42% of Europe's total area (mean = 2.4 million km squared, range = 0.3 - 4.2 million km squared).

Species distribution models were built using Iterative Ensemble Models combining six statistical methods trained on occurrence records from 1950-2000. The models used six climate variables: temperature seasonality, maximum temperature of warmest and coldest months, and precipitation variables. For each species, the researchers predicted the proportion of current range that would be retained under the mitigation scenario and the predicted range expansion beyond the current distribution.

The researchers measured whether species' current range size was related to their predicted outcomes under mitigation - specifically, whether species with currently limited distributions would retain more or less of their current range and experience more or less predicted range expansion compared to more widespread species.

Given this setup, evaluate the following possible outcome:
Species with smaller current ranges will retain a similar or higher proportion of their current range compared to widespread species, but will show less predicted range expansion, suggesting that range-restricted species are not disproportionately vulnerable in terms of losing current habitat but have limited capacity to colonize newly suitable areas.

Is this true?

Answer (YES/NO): NO